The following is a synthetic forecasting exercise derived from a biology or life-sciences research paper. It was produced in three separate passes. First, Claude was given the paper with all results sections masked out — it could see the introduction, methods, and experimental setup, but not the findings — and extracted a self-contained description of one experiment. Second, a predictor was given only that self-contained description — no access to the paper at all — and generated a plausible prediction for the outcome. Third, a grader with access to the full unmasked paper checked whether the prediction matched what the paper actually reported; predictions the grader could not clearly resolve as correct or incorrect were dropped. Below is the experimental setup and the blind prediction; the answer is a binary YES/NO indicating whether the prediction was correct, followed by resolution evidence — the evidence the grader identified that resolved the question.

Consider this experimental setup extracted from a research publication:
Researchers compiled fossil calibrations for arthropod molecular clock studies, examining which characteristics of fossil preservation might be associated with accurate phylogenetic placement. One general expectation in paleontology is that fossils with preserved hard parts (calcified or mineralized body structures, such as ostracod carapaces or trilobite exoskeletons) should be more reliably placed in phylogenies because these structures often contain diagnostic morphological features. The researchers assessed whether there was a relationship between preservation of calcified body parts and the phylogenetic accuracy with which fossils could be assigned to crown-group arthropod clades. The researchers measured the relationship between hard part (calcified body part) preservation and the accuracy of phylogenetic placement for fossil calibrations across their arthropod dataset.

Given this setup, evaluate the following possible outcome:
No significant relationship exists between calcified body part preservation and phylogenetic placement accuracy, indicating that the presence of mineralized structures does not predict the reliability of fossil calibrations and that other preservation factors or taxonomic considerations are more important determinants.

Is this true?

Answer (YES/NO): YES